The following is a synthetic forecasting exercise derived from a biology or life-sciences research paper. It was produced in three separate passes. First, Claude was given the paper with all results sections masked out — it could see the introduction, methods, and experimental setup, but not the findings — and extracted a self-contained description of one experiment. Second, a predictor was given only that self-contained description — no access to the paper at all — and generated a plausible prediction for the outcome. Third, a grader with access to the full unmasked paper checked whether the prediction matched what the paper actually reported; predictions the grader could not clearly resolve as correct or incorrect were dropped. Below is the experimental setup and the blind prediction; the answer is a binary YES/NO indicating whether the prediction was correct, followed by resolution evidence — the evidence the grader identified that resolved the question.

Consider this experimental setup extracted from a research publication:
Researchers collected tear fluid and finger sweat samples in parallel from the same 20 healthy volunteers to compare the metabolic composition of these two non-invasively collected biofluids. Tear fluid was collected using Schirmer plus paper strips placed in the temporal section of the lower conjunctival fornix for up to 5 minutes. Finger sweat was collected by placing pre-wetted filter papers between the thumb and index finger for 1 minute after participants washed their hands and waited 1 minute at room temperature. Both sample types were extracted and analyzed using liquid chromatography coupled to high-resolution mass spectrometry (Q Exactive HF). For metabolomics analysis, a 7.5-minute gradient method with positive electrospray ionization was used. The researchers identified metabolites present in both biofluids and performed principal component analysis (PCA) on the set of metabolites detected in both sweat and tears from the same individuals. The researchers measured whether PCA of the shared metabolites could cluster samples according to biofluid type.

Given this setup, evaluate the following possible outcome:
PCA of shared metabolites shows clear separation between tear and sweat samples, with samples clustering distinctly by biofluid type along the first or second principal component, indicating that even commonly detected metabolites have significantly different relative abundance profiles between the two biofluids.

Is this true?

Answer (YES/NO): YES